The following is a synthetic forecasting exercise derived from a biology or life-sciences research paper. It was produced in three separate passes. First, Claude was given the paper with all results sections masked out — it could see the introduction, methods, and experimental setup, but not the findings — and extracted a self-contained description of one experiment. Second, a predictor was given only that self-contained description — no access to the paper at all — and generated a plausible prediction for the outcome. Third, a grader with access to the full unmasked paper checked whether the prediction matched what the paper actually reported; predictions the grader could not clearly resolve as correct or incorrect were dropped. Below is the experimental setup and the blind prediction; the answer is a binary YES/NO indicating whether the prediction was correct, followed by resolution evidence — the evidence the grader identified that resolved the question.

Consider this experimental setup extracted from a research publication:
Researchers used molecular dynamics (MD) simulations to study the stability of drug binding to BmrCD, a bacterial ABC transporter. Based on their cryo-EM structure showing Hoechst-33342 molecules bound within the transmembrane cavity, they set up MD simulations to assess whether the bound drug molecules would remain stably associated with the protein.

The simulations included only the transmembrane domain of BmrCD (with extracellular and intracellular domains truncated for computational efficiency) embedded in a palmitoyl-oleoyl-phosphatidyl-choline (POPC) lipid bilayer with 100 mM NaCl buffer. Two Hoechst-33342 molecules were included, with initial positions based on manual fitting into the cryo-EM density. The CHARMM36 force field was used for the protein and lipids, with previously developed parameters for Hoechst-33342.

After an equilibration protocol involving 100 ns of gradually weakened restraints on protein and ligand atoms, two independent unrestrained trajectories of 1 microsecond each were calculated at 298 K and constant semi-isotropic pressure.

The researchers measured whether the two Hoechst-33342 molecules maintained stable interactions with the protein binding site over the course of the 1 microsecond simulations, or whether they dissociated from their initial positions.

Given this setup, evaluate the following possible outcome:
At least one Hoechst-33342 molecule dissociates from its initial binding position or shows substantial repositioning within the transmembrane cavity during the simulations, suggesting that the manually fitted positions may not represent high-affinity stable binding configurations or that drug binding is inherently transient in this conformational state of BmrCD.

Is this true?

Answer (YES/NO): NO